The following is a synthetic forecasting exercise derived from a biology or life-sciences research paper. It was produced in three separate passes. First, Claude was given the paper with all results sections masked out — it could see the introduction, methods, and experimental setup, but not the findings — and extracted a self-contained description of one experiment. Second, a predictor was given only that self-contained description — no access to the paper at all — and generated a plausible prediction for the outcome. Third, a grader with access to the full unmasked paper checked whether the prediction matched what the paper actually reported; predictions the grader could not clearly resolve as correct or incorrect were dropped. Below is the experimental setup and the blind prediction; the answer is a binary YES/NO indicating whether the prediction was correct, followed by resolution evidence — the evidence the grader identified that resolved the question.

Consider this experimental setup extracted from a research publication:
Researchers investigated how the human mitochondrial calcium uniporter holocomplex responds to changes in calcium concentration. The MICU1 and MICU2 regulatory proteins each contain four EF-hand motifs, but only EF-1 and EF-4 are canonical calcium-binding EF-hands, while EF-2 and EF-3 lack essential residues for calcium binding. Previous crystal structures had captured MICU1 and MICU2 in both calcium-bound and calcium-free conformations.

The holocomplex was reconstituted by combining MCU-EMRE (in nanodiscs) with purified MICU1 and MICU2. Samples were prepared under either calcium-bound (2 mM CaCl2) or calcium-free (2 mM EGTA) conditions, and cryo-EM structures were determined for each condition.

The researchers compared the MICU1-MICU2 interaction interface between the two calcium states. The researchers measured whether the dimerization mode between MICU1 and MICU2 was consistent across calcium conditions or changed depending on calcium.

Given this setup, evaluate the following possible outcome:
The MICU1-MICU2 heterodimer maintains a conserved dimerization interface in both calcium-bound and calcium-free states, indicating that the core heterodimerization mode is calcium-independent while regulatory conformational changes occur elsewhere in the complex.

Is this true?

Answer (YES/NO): NO